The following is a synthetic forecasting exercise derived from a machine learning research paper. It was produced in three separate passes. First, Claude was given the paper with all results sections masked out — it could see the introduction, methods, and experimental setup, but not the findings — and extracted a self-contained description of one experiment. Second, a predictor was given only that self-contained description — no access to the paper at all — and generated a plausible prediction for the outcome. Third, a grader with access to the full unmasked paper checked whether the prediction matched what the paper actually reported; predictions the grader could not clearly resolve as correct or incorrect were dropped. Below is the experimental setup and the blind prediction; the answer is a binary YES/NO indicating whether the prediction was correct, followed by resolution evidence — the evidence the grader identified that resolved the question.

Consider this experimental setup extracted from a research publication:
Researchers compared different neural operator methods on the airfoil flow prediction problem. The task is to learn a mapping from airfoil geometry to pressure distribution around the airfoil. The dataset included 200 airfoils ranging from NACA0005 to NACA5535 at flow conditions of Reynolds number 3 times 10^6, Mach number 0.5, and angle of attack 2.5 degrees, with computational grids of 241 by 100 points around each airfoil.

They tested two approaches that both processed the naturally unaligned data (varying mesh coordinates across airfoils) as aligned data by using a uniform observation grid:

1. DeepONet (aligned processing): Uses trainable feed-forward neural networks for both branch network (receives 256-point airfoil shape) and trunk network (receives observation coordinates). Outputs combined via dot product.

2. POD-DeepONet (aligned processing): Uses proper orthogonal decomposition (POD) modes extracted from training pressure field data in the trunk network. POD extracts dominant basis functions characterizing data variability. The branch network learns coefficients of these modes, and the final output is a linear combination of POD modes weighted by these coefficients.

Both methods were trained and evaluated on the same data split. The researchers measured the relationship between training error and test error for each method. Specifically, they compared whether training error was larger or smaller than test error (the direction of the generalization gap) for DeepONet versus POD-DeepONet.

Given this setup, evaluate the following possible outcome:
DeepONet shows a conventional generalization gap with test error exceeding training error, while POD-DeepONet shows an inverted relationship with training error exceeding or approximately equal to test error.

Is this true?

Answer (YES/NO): YES